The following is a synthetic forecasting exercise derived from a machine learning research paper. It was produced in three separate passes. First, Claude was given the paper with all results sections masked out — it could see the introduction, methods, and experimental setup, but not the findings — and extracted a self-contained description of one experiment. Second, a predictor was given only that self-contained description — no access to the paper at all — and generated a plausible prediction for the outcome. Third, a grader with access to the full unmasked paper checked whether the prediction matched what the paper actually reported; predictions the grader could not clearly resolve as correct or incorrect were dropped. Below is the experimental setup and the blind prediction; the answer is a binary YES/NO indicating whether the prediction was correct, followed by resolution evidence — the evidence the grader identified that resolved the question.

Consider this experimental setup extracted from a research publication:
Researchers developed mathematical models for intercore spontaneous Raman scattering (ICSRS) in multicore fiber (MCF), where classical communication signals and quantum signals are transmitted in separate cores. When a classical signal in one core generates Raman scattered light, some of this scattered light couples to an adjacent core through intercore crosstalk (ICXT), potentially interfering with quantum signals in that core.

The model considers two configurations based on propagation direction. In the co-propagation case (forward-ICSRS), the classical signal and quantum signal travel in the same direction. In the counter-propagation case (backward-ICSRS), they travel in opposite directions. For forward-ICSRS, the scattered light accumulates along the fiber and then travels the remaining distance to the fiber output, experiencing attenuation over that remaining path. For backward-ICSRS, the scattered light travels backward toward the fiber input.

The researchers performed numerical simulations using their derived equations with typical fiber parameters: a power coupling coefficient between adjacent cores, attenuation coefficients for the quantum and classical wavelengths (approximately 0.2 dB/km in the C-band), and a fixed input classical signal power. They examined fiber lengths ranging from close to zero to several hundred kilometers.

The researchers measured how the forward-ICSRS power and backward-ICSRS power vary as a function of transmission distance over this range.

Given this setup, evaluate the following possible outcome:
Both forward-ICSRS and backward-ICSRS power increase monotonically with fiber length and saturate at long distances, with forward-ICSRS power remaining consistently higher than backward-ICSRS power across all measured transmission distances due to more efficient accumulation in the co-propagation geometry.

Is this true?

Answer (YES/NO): NO